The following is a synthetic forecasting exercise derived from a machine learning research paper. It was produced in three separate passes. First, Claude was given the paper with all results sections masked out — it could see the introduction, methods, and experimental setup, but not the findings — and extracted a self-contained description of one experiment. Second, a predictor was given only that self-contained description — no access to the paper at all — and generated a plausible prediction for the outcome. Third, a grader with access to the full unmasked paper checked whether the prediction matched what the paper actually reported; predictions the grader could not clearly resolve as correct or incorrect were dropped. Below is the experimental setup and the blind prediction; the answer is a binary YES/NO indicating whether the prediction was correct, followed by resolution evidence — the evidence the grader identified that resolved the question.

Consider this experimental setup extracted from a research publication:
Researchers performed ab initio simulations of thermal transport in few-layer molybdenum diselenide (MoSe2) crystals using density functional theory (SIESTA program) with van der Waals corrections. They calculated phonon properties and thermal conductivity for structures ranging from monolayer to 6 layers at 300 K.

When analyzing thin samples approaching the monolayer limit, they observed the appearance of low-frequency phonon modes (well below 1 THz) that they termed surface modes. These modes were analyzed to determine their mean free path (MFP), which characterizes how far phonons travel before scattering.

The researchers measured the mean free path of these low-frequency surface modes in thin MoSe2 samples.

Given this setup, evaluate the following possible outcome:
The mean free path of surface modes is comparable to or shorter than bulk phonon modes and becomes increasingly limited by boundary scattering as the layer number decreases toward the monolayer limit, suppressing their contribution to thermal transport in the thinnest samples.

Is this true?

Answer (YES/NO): NO